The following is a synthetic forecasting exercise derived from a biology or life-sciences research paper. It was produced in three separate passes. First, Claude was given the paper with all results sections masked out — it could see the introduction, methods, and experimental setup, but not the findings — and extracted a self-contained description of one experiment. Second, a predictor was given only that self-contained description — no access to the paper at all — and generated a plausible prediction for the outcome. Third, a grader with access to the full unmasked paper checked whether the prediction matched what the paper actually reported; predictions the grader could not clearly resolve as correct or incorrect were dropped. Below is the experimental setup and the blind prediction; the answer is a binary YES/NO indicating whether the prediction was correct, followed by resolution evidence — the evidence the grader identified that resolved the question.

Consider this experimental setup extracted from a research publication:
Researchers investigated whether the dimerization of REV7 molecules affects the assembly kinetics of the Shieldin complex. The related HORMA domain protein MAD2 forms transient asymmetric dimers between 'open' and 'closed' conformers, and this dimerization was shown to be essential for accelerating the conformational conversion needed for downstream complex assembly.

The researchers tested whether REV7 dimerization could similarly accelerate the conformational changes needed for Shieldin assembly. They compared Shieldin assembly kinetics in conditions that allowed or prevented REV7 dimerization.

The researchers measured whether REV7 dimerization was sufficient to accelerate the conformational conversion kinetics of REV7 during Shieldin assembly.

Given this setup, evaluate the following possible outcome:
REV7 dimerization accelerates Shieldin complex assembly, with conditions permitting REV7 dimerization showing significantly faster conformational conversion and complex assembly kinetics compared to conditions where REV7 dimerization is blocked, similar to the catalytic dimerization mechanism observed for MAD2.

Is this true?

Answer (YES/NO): NO